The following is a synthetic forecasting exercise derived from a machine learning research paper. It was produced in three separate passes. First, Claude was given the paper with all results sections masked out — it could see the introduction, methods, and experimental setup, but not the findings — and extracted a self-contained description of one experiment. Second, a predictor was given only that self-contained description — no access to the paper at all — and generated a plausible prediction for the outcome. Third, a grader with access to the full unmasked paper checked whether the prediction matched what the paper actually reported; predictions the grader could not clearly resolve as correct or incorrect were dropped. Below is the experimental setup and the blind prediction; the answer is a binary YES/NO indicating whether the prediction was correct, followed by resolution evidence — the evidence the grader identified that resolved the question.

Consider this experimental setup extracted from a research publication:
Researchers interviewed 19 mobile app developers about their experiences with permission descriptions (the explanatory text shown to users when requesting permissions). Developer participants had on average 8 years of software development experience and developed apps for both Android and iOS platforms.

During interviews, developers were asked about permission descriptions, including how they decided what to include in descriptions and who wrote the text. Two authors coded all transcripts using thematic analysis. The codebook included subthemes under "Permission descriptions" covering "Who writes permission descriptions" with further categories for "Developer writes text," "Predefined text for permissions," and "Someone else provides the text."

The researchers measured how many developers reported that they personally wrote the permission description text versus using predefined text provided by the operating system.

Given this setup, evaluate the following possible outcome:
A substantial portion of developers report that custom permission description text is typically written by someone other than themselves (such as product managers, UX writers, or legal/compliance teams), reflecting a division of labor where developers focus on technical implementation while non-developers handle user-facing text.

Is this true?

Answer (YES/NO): NO